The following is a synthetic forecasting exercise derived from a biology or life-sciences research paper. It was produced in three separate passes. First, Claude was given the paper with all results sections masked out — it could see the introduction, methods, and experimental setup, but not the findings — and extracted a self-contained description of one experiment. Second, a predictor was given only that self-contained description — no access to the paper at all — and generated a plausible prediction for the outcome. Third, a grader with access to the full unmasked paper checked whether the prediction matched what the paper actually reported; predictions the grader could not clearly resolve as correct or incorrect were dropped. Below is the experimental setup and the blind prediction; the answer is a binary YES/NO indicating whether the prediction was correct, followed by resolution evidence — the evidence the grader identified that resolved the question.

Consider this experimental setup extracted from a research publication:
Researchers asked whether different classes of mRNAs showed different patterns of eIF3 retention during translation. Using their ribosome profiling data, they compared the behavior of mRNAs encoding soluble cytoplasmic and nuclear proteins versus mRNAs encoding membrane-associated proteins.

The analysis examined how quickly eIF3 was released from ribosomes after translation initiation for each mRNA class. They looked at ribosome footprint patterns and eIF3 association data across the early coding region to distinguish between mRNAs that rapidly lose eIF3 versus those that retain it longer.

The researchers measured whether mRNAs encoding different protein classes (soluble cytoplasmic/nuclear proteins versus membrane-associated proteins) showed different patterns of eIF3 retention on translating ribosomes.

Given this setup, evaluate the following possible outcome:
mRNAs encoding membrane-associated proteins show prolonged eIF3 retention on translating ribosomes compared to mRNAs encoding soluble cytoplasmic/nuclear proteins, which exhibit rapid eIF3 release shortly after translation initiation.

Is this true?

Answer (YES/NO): YES